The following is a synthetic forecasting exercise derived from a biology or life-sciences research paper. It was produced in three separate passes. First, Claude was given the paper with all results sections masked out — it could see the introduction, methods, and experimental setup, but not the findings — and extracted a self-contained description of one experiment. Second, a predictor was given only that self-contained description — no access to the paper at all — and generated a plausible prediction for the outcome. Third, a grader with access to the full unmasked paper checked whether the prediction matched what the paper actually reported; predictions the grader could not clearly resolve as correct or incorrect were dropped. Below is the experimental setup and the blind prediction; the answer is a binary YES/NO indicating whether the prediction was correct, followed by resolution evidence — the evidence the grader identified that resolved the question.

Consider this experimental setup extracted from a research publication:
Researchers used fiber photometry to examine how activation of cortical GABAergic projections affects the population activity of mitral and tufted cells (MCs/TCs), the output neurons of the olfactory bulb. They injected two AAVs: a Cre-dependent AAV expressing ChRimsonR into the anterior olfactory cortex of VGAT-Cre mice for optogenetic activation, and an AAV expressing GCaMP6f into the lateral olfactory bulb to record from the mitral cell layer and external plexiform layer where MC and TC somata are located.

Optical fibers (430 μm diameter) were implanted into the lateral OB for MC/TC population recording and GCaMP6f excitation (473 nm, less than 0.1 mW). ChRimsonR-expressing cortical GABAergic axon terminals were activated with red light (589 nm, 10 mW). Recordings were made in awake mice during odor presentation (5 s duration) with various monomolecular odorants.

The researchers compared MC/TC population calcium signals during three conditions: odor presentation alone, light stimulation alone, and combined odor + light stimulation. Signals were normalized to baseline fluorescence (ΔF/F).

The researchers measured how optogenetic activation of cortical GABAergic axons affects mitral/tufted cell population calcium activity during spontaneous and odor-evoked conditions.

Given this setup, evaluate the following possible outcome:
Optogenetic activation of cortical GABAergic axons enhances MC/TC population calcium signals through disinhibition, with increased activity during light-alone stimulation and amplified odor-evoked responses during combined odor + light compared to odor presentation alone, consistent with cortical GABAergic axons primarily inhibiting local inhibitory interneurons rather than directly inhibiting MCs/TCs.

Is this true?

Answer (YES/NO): NO